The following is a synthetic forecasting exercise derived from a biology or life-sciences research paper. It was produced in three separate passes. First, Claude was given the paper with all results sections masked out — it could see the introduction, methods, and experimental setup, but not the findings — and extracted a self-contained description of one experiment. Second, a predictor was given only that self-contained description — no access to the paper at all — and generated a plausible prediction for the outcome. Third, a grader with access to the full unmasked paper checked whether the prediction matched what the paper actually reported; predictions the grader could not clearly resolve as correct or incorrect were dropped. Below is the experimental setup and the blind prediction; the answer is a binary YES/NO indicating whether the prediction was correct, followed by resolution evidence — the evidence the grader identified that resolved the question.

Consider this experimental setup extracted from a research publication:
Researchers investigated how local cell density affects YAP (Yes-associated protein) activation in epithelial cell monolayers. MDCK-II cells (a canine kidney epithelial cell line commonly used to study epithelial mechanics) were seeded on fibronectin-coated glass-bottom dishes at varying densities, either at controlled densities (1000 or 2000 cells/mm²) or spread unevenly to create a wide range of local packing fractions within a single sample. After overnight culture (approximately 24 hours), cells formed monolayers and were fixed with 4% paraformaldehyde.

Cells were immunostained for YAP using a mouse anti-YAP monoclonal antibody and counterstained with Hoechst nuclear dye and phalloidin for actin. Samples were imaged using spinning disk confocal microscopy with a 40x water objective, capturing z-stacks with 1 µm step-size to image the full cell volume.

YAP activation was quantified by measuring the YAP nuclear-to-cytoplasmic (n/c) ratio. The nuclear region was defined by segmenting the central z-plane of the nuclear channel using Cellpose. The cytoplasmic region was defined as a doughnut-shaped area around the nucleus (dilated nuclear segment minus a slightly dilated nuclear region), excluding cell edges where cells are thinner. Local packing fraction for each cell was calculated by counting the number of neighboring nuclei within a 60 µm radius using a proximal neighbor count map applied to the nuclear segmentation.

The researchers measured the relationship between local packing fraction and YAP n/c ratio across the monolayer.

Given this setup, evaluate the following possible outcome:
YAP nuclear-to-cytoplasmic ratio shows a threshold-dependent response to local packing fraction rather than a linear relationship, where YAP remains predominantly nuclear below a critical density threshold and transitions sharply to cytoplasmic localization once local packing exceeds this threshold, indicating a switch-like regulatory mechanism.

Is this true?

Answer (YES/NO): NO